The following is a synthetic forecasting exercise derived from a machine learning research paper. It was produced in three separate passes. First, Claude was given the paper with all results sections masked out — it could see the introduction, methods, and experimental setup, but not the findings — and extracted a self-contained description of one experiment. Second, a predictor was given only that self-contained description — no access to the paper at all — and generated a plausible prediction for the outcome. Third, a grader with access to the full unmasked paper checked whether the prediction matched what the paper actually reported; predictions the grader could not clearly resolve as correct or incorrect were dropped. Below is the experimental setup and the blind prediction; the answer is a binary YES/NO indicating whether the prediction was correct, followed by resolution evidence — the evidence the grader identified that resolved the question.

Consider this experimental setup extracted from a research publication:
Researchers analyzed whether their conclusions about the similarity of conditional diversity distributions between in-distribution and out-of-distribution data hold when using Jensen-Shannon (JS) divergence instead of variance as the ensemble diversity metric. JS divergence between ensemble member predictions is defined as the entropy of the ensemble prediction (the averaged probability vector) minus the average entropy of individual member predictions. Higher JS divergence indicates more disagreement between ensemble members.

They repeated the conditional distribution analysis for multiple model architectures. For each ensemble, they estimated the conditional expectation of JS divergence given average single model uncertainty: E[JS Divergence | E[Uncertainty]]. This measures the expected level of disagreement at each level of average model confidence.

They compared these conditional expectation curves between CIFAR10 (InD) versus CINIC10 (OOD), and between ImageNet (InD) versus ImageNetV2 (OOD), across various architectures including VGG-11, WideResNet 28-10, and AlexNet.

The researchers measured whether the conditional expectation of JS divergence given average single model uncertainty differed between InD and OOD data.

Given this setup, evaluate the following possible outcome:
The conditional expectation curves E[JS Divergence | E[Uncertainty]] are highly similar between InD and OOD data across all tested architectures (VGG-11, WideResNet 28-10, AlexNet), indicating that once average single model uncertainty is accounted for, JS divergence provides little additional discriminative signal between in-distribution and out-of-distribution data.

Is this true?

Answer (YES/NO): YES